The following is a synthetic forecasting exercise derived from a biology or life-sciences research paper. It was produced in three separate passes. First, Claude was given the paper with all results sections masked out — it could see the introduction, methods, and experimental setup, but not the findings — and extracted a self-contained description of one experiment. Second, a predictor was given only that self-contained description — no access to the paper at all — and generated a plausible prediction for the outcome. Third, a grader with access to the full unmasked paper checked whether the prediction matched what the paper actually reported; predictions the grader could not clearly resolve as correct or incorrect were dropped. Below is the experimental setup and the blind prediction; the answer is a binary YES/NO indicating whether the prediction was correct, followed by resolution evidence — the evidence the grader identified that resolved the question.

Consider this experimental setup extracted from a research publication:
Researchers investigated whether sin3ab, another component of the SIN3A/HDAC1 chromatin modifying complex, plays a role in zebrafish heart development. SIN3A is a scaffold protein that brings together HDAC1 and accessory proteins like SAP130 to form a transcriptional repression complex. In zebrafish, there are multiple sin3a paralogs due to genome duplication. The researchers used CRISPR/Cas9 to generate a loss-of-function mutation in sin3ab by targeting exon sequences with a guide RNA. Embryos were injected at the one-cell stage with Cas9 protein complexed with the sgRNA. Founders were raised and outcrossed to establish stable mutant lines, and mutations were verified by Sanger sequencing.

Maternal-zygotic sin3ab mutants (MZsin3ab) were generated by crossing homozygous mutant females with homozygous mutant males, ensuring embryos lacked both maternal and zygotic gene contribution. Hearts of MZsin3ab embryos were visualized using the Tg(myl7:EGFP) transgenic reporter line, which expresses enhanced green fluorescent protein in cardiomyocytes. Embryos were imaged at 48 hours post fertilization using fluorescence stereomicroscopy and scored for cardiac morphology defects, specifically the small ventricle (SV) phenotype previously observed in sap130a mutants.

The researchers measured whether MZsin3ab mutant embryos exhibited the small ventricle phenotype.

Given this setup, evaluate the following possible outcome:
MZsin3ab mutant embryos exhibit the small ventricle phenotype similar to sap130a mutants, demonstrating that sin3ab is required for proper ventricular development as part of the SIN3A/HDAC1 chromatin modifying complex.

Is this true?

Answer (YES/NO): YES